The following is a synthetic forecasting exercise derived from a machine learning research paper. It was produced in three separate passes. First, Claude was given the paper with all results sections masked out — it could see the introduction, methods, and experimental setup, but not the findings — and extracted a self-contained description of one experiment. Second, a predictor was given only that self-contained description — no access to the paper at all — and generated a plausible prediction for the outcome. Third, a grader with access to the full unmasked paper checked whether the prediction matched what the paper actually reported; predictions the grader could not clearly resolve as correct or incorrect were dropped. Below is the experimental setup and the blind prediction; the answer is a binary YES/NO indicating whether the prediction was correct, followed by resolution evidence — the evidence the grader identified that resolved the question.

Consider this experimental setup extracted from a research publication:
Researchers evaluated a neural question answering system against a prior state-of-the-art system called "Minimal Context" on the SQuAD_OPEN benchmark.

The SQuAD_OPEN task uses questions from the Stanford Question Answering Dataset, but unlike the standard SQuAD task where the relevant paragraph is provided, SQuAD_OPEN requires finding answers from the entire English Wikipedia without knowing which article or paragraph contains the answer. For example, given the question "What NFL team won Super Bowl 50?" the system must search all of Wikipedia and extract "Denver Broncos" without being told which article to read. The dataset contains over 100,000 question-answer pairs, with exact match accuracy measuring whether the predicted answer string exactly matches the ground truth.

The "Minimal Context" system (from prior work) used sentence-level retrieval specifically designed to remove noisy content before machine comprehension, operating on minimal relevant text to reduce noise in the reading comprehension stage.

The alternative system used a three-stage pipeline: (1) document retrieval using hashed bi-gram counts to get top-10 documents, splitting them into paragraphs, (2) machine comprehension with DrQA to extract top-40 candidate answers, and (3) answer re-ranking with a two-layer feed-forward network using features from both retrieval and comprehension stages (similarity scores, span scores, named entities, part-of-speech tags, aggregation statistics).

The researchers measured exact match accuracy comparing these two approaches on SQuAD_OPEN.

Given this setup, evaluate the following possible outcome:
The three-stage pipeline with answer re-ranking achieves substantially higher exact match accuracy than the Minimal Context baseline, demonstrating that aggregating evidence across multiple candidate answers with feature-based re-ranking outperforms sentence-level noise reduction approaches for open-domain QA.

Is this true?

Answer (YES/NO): NO